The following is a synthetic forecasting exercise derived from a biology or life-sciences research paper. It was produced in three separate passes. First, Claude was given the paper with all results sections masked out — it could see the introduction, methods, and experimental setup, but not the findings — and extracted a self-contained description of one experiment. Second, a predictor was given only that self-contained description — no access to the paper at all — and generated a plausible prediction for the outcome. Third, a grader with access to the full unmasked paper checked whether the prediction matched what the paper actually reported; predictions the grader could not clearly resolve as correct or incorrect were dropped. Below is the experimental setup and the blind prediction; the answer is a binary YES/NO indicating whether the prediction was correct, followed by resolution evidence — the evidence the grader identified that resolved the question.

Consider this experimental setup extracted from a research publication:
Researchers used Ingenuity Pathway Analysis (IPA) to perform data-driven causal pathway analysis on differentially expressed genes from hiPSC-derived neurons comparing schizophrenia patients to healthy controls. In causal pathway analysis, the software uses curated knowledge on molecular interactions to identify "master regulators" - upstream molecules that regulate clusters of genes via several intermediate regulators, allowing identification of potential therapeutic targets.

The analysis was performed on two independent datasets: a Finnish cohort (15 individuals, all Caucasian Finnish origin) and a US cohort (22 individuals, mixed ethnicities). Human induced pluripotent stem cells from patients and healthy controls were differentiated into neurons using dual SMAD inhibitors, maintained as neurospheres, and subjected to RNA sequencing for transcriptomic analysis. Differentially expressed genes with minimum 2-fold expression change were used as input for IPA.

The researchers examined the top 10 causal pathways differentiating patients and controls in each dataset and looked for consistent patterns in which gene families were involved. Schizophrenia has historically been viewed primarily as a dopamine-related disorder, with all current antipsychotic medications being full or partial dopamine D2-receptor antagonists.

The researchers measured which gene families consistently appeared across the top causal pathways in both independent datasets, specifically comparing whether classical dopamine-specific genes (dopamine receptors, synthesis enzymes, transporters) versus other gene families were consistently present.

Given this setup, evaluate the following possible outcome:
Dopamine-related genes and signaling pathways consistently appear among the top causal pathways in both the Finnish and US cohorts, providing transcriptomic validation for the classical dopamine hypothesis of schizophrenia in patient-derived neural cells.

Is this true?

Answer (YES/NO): NO